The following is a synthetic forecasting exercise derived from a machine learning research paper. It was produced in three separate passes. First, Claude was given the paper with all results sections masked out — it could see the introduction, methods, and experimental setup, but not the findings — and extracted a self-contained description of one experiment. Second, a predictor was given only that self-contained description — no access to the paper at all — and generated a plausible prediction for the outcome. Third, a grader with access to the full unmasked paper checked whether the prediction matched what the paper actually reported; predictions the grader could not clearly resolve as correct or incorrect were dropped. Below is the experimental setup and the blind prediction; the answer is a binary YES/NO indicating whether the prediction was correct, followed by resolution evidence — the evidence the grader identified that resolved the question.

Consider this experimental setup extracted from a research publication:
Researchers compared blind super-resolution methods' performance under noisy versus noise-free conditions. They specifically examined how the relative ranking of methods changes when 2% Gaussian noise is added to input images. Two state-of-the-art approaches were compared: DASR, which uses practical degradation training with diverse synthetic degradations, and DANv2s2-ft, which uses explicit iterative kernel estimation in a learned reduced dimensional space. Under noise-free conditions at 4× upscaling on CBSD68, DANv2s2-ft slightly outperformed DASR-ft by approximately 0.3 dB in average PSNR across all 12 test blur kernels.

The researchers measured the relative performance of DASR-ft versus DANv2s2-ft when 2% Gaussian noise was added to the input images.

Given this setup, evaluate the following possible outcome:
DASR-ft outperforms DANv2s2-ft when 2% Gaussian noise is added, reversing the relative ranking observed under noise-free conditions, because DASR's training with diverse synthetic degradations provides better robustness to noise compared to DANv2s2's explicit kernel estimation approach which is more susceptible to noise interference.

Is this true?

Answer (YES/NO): YES